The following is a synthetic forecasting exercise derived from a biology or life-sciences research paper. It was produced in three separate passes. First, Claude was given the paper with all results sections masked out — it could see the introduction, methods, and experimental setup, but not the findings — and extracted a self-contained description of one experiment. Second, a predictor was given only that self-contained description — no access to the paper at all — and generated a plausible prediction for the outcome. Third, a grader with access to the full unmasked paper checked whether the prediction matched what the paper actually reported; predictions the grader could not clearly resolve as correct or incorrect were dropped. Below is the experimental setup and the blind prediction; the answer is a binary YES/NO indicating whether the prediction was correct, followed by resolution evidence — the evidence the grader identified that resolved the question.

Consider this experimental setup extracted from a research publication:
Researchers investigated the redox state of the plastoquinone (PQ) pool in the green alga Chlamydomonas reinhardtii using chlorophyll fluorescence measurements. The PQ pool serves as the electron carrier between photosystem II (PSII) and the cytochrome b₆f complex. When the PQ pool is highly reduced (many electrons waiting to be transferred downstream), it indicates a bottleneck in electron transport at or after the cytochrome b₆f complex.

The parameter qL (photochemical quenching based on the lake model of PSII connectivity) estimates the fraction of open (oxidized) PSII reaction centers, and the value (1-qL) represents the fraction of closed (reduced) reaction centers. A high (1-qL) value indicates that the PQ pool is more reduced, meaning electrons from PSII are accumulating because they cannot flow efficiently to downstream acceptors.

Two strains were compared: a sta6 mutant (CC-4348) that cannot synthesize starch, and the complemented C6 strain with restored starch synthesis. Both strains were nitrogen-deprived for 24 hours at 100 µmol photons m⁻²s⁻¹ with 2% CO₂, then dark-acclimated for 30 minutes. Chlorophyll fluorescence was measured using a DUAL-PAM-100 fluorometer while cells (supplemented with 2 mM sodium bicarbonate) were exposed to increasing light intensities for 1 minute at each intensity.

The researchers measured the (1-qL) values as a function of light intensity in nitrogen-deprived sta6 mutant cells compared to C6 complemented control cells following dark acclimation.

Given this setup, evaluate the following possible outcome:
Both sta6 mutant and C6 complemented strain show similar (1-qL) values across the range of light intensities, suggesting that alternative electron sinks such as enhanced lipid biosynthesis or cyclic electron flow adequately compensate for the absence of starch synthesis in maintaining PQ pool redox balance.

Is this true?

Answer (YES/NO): NO